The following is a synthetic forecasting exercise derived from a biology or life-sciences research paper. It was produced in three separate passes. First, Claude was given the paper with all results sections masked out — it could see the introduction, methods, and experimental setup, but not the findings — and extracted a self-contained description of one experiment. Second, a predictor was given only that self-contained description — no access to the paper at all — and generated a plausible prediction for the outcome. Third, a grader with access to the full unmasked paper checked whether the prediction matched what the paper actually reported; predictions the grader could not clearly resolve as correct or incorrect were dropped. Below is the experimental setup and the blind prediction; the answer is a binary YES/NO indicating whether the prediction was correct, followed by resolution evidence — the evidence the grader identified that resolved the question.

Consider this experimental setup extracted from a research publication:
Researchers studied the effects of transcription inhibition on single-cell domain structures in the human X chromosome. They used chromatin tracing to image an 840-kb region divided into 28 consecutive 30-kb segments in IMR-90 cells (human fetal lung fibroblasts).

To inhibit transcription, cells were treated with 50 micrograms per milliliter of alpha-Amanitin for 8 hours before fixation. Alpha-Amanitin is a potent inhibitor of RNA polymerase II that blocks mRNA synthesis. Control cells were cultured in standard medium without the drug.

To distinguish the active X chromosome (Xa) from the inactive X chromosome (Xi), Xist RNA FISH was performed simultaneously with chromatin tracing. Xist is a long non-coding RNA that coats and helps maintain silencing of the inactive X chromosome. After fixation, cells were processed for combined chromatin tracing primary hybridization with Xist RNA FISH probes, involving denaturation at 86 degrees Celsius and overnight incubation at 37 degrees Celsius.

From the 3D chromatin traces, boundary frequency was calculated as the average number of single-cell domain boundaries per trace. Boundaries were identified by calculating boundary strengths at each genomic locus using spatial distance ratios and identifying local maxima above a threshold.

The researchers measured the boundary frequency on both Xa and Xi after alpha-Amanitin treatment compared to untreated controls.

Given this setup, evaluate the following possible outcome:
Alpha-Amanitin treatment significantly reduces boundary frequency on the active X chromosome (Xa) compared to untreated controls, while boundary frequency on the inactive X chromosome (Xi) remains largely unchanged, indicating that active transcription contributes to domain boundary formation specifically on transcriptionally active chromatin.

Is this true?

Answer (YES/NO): NO